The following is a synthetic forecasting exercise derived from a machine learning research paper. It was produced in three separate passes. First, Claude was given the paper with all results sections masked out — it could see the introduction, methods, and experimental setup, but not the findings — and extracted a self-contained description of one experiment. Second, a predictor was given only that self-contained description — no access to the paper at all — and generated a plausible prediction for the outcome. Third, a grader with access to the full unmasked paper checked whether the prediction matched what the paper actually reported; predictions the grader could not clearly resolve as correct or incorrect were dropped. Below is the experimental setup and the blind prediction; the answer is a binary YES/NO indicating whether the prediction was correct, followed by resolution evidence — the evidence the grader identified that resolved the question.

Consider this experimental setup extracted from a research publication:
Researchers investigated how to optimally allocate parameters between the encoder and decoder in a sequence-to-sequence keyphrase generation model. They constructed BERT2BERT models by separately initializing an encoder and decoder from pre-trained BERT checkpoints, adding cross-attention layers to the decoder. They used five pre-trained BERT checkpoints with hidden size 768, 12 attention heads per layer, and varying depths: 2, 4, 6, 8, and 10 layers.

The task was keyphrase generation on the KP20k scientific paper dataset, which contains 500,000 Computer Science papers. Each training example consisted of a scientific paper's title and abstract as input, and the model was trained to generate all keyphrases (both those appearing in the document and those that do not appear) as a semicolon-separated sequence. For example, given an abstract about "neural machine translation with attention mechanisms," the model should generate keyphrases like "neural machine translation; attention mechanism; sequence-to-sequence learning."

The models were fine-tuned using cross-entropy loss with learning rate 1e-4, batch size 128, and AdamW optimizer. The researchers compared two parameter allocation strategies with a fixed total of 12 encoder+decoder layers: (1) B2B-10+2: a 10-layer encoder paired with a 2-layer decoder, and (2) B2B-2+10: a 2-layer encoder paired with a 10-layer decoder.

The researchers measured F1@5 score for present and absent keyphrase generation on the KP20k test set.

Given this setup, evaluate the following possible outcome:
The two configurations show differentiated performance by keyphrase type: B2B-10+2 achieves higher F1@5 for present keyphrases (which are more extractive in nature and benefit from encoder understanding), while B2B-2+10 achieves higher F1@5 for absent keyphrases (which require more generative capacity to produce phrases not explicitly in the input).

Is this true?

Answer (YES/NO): NO